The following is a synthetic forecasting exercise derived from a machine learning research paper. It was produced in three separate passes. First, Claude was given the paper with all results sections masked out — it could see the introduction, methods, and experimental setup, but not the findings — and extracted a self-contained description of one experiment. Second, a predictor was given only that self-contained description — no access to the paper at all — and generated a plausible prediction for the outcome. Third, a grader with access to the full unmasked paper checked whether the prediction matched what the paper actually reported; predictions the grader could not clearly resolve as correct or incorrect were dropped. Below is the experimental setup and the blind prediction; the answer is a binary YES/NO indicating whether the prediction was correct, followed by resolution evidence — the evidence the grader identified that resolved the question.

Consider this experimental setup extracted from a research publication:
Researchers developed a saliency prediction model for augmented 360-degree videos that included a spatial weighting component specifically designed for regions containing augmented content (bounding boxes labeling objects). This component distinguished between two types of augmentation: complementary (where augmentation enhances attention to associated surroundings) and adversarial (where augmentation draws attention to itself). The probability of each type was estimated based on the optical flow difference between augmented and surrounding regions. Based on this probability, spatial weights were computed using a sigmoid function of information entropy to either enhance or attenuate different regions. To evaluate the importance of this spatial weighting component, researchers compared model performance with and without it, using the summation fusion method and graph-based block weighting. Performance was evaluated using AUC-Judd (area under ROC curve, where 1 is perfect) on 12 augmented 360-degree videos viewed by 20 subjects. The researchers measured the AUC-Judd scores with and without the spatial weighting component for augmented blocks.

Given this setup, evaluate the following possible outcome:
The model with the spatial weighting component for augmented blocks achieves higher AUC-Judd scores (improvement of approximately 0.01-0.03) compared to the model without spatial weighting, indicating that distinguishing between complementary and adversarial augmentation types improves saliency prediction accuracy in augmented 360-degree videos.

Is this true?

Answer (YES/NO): NO